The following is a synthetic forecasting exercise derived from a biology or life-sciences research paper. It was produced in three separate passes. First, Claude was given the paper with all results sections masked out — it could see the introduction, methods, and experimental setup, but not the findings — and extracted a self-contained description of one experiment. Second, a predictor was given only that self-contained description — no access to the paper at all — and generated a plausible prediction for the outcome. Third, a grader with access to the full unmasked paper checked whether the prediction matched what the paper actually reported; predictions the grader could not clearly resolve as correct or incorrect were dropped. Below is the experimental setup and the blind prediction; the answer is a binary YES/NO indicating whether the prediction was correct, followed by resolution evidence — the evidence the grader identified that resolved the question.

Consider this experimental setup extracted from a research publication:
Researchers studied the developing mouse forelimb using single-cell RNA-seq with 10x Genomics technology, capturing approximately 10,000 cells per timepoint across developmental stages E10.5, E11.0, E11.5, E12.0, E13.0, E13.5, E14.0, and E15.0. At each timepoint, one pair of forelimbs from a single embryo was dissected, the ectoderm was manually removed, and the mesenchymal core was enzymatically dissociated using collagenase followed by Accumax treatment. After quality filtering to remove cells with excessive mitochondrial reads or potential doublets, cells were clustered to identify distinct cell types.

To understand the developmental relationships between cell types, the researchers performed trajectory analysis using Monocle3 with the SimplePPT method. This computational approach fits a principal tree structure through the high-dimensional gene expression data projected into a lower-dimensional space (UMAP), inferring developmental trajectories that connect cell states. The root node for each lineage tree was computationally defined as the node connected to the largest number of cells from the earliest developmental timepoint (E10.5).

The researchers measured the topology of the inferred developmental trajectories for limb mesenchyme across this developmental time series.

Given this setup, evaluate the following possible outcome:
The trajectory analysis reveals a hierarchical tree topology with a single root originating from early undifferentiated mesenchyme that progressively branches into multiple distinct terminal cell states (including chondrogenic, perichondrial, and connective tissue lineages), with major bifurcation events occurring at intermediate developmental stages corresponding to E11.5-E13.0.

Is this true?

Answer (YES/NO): NO